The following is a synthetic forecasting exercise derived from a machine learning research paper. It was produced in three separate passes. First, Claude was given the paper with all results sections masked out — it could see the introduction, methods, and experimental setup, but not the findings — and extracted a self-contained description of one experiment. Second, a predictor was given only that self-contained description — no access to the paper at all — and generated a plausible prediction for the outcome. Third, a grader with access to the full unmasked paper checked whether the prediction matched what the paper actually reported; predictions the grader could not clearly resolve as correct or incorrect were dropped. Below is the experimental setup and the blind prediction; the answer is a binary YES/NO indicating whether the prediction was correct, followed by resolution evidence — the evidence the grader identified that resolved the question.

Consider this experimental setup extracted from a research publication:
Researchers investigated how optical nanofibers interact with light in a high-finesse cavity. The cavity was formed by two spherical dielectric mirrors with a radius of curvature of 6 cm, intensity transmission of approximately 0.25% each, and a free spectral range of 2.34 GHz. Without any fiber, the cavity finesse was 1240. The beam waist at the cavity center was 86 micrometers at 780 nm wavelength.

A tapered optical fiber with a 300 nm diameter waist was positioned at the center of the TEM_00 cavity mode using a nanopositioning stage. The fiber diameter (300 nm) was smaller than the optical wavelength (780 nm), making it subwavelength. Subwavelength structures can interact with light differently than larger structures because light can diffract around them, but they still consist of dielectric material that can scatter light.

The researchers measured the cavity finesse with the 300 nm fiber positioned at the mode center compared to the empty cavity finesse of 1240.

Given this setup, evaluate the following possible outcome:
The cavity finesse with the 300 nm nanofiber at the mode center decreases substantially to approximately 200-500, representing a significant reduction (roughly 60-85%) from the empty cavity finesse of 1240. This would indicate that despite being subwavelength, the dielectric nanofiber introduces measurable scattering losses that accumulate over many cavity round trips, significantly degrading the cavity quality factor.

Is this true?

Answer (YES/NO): NO